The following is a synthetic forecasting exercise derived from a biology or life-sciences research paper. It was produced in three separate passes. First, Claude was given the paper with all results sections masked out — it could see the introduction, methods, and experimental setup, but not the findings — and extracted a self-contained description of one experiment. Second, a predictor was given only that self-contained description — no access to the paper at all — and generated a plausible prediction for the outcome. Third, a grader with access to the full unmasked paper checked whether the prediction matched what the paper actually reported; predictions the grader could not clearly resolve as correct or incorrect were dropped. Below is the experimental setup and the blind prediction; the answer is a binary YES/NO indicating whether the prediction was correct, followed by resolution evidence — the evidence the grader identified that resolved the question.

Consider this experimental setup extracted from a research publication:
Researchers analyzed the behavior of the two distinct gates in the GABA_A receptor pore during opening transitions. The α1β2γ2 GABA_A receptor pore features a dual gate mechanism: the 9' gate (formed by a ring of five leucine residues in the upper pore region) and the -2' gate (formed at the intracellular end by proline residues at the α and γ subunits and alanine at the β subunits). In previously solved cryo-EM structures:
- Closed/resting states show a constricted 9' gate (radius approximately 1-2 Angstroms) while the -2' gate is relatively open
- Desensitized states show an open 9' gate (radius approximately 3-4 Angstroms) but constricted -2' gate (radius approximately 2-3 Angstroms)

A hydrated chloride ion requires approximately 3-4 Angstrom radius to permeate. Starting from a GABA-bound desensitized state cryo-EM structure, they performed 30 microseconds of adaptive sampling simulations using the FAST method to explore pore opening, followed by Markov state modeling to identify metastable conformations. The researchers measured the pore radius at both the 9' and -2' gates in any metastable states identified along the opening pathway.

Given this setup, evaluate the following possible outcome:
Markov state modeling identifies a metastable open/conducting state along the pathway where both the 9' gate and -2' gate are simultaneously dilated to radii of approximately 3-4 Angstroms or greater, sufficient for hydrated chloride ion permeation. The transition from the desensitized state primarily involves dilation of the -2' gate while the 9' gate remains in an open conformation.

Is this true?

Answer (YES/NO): NO